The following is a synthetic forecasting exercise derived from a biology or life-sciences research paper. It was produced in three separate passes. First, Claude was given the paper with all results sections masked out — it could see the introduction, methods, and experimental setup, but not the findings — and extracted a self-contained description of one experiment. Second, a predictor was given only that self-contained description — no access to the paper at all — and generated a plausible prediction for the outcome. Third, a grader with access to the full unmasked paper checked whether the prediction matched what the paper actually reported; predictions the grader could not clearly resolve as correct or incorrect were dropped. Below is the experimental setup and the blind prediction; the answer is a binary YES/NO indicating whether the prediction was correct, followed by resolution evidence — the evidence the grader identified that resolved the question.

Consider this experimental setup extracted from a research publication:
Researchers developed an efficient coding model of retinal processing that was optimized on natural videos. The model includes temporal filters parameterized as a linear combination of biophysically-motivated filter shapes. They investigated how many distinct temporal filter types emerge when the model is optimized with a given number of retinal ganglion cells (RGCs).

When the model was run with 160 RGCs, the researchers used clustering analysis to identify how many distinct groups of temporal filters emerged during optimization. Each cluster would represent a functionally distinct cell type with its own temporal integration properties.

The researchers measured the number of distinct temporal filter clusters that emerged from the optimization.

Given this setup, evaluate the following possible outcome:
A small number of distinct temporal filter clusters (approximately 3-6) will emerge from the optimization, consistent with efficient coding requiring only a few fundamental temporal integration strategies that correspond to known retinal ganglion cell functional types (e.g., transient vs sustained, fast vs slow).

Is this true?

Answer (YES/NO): YES